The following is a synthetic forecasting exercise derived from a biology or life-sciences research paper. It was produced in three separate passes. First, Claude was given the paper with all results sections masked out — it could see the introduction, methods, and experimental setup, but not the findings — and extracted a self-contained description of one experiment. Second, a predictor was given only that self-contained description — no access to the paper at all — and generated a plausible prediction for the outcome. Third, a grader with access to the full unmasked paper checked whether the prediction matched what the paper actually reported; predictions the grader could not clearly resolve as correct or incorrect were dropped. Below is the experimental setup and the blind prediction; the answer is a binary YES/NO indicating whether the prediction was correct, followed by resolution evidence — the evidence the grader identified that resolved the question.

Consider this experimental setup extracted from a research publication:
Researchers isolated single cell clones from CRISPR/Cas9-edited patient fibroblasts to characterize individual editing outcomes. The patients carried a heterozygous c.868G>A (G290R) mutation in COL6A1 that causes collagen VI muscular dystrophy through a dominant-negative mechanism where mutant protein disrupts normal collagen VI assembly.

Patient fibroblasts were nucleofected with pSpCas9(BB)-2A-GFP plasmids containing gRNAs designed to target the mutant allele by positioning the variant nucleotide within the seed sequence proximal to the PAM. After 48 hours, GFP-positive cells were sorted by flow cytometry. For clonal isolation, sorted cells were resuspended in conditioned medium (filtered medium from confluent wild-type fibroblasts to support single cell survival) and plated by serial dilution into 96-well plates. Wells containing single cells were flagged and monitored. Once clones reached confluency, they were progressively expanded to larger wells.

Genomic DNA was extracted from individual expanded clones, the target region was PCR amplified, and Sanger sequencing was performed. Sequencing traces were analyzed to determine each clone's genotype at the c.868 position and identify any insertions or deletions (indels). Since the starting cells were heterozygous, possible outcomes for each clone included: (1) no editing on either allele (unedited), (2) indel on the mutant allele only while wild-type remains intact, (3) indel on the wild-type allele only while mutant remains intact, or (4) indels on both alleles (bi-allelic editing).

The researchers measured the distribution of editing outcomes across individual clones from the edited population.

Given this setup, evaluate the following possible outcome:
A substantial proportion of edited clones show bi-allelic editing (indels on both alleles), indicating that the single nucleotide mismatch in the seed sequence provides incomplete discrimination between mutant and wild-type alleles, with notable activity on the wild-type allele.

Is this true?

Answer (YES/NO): NO